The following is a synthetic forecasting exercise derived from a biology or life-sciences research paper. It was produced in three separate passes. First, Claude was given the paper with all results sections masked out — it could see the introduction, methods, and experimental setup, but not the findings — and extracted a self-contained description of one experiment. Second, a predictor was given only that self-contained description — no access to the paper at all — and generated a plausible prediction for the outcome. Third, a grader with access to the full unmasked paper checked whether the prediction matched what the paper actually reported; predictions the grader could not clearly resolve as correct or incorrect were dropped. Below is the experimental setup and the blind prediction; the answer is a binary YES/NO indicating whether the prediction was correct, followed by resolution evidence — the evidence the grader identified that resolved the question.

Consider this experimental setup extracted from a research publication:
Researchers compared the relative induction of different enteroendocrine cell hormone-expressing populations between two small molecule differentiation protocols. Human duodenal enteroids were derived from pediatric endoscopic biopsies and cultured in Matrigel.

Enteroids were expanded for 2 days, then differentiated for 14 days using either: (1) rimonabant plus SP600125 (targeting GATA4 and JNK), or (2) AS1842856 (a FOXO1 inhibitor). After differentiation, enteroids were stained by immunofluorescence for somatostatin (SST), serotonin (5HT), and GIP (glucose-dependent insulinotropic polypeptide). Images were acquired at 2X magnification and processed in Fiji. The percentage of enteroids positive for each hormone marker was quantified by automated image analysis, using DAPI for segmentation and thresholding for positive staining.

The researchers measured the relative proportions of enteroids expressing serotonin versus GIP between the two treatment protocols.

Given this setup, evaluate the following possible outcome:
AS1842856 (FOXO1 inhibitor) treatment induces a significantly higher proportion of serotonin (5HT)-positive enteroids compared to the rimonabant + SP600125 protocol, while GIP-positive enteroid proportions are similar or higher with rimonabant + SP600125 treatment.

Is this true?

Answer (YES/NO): YES